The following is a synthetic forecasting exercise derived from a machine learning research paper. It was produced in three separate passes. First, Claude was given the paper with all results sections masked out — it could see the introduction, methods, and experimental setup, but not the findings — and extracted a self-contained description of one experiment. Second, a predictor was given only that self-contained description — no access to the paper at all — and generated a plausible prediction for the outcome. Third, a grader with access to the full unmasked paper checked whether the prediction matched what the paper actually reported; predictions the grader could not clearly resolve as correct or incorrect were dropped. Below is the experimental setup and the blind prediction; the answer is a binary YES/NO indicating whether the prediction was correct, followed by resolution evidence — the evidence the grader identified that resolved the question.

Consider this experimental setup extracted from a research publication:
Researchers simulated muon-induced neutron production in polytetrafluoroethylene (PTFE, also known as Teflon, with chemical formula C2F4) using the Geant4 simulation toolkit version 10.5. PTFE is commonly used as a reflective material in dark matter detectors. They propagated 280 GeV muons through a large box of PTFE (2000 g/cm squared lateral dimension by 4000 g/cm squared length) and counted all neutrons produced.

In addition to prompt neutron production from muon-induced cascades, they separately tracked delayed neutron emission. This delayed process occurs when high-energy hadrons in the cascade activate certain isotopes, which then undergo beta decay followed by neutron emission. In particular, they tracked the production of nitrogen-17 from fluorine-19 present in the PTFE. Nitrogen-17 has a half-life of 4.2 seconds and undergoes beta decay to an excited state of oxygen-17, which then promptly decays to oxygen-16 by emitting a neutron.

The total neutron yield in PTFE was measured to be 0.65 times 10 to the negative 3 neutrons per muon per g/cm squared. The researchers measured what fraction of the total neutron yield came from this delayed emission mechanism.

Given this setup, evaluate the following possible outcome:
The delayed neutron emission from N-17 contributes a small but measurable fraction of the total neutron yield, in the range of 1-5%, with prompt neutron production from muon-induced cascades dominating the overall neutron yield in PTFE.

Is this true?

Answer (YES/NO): NO